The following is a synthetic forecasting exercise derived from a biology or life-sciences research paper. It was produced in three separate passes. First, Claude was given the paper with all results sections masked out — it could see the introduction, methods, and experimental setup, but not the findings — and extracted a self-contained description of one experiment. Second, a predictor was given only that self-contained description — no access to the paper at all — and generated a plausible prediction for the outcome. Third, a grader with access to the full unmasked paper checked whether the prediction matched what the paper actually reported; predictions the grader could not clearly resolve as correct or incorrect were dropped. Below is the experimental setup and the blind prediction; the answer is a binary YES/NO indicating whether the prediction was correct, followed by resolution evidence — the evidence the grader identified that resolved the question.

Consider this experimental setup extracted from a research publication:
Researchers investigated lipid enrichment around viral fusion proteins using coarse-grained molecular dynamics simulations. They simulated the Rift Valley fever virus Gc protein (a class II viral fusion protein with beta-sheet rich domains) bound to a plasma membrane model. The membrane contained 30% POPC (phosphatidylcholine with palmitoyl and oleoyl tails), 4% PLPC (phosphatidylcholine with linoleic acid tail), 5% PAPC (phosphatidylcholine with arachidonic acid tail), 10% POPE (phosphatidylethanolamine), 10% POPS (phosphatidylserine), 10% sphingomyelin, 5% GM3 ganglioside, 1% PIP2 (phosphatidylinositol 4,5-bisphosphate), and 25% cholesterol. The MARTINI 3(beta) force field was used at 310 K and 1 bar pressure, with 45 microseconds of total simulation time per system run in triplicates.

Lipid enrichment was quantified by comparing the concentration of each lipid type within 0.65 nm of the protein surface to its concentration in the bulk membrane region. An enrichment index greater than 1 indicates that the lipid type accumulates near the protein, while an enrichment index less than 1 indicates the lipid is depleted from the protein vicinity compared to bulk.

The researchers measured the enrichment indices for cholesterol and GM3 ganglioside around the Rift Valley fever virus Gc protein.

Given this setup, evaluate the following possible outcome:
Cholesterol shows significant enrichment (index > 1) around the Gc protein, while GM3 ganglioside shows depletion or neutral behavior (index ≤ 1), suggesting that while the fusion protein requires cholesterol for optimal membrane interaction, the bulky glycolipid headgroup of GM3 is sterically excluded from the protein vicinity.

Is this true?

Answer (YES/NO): NO